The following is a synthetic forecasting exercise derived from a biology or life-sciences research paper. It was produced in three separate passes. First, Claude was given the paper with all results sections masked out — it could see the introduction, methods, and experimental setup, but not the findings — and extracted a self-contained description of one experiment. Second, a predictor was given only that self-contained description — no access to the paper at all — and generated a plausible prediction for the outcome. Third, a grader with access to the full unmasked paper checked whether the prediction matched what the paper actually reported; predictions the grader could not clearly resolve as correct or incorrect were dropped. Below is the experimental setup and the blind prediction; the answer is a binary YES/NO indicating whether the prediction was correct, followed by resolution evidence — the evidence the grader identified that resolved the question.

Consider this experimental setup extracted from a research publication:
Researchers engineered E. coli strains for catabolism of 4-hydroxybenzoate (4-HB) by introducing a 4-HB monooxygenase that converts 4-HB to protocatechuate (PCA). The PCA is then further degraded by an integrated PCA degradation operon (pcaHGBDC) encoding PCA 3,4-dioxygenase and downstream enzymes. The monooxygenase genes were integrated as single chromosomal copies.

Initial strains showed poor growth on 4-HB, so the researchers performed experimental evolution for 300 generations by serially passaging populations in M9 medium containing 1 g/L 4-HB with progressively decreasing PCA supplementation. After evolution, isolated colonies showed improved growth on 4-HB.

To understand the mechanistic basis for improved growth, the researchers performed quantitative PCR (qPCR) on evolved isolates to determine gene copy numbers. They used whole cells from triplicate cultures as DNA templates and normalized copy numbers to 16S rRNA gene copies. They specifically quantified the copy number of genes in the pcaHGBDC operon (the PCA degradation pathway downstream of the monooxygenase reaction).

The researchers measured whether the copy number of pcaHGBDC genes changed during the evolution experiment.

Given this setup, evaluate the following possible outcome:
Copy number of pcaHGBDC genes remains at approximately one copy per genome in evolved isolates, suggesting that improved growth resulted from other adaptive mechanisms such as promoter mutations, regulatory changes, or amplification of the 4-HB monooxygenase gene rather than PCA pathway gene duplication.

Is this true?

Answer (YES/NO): NO